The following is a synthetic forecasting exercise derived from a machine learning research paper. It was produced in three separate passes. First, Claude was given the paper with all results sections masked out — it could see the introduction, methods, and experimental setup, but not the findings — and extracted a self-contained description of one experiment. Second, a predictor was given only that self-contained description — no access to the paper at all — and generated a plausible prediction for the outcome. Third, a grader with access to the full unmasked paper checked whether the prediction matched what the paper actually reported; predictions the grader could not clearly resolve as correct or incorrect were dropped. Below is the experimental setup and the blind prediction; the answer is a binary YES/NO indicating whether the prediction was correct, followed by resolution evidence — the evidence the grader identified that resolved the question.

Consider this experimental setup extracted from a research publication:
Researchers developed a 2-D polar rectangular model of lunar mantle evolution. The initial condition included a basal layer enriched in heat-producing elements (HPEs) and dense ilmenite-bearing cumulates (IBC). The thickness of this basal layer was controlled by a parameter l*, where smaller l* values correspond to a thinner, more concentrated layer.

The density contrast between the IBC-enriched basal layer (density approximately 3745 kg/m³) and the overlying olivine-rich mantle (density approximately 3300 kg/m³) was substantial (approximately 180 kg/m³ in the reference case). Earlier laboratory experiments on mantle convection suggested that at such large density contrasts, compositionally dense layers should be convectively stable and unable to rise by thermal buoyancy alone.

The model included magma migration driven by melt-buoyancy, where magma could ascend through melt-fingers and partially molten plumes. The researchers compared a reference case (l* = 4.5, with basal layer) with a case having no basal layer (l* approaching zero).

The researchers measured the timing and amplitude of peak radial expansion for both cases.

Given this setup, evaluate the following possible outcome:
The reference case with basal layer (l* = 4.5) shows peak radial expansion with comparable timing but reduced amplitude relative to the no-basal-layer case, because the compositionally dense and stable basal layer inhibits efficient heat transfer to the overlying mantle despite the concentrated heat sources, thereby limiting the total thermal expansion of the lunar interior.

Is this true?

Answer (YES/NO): NO